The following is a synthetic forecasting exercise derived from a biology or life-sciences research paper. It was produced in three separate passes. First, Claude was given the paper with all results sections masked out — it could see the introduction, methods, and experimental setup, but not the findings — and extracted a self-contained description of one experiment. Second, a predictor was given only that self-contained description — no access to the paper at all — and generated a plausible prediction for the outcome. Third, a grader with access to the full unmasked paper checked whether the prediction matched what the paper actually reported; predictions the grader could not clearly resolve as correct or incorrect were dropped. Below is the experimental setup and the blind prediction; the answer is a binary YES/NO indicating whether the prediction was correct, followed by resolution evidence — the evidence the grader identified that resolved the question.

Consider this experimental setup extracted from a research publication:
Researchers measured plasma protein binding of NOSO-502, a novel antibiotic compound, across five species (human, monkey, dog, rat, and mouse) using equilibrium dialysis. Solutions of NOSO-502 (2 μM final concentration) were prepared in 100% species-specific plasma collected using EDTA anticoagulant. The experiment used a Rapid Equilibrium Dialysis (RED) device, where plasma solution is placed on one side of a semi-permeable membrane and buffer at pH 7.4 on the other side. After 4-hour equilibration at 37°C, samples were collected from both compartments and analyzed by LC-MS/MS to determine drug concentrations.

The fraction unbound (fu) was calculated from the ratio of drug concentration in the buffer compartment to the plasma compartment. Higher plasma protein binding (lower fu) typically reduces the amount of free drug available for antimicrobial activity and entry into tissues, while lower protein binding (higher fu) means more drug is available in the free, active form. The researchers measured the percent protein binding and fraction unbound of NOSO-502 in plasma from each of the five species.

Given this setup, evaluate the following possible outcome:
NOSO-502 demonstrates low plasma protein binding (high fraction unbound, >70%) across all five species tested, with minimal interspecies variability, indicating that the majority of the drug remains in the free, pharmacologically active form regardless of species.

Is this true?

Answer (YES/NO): NO